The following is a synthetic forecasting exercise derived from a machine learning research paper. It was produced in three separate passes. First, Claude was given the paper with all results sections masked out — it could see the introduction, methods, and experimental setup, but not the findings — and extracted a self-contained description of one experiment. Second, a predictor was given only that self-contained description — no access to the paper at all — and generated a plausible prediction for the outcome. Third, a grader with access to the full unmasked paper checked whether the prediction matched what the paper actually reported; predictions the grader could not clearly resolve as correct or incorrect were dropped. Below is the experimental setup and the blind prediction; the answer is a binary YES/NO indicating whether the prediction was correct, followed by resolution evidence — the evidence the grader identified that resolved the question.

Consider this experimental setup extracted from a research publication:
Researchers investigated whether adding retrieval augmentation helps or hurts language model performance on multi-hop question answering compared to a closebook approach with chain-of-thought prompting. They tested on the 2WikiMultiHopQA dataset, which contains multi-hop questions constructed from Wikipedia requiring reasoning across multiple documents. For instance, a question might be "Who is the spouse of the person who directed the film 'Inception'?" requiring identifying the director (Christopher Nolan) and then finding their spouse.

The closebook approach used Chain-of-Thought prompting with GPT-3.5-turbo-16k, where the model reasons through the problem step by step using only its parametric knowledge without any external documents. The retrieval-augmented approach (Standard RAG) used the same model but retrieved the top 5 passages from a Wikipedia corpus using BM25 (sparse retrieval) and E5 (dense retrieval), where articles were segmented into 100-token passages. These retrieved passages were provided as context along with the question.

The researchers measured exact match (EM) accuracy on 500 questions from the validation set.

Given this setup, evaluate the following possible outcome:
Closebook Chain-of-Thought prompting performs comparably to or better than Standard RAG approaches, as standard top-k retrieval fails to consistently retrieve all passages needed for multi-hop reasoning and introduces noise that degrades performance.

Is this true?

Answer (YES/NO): YES